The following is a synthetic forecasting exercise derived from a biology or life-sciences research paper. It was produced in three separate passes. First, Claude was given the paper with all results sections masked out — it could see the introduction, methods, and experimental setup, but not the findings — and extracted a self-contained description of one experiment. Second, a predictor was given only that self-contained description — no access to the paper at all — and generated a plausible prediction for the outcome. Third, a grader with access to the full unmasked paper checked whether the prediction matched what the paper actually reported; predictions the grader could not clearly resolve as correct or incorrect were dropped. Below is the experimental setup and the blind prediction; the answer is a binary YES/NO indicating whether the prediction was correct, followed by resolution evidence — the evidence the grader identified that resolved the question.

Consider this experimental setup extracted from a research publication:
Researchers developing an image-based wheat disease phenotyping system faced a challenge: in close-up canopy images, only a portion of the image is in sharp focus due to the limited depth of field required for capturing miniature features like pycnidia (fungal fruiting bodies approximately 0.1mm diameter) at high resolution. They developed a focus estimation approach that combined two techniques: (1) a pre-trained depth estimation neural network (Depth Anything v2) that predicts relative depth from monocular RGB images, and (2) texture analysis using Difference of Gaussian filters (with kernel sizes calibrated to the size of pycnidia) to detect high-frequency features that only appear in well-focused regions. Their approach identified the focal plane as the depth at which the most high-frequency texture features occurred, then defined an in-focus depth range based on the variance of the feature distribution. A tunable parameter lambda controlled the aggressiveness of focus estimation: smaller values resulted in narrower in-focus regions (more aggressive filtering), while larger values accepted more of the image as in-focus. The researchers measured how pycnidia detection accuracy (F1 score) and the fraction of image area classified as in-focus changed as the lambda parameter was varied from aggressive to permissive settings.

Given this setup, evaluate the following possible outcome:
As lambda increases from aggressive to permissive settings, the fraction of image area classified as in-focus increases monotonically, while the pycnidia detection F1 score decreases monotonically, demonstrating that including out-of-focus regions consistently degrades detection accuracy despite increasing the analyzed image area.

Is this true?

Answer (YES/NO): NO